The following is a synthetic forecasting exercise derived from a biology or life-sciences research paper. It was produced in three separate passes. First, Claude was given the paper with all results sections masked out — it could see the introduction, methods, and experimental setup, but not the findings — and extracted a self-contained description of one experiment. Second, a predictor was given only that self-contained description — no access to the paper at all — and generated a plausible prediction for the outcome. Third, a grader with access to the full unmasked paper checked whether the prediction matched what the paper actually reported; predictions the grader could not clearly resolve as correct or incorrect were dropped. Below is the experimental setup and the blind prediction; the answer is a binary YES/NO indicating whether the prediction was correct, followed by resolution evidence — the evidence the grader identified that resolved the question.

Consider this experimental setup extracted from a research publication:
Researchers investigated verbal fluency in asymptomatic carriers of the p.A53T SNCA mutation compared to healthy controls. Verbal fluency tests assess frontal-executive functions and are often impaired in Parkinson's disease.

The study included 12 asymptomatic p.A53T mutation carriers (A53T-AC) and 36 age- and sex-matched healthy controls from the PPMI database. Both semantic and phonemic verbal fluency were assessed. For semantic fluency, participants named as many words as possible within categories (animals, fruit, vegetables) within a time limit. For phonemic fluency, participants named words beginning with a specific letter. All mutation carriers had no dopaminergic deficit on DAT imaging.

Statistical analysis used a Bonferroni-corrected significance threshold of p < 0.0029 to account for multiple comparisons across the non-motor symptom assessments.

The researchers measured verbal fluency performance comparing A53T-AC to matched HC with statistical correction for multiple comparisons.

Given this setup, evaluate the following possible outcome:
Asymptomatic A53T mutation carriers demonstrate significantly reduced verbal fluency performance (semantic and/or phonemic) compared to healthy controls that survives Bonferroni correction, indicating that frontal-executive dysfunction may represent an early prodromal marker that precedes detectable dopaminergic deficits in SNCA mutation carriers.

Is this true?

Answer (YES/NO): NO